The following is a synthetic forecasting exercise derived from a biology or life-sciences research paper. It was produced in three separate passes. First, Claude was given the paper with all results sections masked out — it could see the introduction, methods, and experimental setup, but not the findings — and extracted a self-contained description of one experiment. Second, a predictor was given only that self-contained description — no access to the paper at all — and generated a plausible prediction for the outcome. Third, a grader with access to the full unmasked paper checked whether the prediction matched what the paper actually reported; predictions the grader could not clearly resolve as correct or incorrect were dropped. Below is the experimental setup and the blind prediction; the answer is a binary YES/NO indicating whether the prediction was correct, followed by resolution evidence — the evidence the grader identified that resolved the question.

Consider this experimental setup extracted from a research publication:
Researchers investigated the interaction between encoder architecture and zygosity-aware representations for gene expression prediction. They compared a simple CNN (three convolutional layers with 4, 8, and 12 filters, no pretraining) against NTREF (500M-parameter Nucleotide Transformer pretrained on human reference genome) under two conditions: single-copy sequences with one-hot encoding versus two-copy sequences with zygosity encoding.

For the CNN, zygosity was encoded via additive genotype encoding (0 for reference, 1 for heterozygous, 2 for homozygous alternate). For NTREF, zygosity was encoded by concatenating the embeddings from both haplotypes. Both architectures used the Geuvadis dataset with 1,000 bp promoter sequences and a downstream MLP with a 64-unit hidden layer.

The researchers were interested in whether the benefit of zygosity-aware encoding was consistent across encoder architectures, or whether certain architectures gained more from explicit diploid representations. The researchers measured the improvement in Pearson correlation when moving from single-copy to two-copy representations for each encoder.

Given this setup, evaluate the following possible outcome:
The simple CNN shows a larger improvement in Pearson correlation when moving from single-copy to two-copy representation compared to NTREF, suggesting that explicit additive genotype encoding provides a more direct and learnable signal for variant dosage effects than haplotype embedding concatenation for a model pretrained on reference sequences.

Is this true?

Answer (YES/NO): YES